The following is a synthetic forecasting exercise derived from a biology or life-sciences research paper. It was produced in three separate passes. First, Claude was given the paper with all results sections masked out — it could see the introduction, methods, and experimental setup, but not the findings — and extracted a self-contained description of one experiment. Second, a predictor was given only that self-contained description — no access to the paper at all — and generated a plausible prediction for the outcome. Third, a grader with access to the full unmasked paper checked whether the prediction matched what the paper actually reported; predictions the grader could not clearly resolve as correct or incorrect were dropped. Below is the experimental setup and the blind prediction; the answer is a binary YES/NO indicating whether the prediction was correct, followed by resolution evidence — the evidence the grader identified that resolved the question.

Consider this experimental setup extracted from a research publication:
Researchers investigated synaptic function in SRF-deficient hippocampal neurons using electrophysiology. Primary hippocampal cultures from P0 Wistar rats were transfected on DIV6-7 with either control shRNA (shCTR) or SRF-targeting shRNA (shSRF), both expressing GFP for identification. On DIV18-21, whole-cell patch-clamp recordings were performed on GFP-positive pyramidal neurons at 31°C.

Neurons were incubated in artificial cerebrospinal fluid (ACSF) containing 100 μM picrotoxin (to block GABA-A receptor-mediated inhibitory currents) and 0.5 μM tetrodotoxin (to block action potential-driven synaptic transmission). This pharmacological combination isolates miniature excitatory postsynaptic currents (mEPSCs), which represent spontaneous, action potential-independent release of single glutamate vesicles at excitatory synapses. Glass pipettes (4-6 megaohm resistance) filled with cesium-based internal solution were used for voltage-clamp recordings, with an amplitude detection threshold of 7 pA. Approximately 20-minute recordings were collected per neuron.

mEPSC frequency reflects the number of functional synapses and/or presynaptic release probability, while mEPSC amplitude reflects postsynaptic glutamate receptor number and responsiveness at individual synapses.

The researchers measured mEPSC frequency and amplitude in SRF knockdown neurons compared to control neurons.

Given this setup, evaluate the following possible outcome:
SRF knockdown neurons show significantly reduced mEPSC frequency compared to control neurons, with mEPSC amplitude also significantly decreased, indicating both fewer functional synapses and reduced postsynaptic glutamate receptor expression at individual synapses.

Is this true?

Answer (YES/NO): YES